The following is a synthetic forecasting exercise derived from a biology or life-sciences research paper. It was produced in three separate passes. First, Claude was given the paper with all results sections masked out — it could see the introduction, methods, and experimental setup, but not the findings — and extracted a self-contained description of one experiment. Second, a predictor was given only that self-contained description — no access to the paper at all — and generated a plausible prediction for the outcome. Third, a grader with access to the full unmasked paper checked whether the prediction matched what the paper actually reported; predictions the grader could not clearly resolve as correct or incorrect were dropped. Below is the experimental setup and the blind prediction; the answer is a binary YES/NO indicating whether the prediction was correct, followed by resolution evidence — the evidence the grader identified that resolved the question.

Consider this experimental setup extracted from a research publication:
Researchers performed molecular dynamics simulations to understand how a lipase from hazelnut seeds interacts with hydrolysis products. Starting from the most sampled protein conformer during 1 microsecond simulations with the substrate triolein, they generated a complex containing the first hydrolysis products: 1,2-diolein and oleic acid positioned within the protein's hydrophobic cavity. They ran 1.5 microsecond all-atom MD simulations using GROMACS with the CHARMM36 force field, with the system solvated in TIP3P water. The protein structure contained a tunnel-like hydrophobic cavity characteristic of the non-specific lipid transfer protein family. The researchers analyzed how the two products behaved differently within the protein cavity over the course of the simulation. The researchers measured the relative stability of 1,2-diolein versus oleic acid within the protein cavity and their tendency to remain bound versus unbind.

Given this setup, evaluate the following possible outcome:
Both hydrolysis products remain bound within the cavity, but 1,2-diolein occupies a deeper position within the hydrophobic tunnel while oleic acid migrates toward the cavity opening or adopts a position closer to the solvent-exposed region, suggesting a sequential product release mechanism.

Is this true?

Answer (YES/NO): NO